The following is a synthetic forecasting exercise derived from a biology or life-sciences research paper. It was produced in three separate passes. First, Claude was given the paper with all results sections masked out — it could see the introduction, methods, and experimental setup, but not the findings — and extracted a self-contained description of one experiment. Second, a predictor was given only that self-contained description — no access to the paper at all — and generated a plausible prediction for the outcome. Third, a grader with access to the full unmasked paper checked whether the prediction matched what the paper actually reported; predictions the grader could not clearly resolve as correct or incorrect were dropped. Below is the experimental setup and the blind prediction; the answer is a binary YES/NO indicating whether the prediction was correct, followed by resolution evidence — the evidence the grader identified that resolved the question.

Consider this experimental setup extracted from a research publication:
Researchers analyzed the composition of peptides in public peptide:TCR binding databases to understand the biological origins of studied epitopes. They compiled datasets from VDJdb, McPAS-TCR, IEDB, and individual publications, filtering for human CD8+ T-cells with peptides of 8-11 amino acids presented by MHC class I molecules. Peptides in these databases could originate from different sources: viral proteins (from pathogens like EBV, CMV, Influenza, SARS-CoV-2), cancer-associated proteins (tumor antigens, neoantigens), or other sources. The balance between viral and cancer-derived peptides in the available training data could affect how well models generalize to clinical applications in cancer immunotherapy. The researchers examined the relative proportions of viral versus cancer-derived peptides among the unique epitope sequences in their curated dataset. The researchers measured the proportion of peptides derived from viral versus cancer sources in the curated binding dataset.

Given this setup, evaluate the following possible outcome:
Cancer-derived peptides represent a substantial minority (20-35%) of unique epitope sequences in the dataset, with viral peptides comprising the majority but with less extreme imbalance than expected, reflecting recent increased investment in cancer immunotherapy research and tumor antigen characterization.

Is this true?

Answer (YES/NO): NO